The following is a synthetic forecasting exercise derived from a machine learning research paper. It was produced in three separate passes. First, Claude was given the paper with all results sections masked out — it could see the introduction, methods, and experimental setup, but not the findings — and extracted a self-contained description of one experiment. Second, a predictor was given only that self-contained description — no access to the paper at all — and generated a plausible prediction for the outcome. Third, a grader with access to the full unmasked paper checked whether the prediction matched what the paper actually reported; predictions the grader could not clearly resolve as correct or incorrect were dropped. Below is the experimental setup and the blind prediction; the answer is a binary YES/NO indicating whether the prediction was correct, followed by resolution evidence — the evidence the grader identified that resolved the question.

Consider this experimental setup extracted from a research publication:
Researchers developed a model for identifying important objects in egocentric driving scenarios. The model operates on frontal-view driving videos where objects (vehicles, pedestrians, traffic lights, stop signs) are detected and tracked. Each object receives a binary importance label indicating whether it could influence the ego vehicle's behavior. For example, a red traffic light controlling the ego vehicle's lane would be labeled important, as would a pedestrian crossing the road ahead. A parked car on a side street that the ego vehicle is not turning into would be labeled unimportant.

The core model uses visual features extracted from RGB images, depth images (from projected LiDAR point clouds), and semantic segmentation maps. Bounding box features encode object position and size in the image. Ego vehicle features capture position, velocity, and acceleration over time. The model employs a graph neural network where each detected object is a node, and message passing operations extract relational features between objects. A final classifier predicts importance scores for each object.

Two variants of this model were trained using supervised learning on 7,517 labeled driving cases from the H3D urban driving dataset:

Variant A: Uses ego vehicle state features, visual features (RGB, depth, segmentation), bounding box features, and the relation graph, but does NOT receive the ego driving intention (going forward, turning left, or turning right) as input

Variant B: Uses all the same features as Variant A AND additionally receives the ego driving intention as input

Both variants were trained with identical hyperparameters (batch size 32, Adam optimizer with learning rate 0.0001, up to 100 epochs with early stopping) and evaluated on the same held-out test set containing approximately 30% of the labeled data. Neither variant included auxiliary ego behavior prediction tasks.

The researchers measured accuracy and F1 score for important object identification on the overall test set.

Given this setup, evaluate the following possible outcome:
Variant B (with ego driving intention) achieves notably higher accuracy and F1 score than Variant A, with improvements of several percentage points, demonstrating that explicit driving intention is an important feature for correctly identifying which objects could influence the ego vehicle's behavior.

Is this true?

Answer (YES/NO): YES